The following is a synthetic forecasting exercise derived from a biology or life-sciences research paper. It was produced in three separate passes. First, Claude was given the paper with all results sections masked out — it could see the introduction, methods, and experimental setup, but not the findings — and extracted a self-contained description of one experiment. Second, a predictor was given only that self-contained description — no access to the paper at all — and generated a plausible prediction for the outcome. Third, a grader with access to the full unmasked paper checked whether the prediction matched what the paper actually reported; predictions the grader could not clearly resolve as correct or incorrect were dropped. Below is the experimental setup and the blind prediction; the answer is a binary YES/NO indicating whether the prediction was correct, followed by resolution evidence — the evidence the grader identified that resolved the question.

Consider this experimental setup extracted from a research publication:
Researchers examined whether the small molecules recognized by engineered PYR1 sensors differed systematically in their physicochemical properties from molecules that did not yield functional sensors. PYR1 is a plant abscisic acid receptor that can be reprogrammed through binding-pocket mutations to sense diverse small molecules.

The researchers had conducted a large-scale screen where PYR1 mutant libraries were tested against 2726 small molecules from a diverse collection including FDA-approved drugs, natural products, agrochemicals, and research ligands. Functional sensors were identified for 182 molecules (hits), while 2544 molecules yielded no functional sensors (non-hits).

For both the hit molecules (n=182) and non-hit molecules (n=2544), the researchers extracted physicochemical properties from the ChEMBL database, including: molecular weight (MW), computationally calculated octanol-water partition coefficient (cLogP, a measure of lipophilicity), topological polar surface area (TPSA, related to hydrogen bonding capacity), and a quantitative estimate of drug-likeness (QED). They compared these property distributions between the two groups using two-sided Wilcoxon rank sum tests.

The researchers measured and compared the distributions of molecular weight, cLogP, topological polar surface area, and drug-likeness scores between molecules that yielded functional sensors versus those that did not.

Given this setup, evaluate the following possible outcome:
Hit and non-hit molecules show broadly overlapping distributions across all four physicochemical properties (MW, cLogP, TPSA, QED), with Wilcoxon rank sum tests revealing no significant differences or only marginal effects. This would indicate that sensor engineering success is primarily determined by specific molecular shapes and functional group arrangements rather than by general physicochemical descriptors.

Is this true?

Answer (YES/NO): NO